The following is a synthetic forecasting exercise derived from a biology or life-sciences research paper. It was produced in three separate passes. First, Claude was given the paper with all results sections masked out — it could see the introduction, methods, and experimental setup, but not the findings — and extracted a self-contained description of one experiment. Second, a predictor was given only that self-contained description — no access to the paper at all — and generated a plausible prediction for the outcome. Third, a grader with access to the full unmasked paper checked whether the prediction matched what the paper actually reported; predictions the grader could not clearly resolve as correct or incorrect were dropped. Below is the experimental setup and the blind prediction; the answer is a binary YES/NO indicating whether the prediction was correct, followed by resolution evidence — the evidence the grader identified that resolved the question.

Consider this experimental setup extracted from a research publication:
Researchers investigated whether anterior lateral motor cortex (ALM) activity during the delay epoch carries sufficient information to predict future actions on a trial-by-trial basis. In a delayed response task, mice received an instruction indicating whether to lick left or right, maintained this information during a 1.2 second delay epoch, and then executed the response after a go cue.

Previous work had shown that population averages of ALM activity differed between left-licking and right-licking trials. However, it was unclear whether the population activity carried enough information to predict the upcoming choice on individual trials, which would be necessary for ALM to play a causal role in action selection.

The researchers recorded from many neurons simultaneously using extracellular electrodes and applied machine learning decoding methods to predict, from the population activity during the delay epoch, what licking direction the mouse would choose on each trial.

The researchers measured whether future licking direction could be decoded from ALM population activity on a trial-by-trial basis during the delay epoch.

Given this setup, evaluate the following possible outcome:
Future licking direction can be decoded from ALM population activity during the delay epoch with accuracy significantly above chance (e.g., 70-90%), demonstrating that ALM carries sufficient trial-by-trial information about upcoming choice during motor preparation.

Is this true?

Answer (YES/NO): YES